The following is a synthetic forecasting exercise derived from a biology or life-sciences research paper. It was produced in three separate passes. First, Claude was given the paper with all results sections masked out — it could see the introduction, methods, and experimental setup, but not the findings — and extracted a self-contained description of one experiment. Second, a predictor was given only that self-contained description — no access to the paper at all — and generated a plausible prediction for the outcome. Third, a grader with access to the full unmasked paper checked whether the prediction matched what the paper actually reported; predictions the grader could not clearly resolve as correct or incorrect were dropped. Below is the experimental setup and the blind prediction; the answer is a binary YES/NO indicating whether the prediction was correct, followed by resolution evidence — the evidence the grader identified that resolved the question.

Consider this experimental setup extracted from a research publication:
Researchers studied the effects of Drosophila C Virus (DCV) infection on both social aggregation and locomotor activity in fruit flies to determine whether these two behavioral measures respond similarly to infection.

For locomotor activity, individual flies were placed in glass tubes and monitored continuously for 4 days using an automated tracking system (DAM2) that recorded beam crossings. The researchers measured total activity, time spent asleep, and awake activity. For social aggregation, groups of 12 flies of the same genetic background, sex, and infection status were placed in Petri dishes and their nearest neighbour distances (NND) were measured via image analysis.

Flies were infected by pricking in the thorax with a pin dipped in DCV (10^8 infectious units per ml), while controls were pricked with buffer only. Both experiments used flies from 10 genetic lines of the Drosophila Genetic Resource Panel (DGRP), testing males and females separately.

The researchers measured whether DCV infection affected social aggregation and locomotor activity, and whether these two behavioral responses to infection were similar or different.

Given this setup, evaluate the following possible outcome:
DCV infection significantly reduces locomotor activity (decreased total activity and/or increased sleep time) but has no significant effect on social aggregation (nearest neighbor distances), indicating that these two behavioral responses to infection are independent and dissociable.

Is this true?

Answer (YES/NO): NO